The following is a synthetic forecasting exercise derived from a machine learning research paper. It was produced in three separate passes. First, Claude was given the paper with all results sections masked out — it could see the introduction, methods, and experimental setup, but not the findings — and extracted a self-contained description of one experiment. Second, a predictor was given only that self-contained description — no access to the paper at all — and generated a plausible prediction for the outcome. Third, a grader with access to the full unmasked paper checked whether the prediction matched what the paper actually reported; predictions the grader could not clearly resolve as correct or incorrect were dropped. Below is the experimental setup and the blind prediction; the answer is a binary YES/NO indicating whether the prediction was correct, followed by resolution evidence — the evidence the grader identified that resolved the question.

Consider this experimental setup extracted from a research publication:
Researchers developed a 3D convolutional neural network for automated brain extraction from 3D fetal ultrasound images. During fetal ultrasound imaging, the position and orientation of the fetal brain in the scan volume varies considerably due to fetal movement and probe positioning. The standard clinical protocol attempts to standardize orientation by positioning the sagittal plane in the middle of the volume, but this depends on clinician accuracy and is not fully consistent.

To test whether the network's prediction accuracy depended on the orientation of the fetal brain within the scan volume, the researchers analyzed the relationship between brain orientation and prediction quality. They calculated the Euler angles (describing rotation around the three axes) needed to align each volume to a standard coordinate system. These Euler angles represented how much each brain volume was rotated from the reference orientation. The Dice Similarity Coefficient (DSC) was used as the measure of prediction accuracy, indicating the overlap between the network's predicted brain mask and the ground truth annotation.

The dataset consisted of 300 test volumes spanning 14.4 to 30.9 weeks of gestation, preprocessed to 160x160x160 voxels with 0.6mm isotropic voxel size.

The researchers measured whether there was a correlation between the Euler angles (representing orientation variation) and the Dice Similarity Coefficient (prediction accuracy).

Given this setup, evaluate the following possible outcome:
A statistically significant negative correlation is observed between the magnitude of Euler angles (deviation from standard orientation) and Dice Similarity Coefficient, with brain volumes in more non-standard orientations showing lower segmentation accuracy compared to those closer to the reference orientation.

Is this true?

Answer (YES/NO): NO